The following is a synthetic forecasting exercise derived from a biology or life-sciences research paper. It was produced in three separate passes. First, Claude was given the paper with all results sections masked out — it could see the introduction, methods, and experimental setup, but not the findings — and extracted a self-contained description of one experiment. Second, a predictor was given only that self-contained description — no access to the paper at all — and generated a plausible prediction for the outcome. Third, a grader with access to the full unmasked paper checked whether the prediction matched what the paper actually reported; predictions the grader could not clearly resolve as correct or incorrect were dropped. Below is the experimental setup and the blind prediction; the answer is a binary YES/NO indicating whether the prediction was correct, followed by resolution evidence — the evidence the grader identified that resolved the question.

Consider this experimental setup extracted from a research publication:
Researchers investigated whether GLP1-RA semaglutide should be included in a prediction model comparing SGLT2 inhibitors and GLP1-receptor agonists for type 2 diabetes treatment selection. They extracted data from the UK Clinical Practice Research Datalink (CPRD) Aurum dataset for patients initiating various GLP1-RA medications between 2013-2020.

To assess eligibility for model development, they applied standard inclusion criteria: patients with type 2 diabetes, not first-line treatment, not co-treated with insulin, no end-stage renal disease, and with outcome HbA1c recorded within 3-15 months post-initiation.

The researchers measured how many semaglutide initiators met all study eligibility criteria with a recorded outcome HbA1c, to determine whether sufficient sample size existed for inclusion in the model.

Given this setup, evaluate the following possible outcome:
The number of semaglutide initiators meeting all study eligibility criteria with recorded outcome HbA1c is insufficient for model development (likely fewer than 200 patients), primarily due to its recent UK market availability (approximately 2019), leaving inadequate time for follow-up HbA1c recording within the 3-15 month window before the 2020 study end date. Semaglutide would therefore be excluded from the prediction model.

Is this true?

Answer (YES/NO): NO